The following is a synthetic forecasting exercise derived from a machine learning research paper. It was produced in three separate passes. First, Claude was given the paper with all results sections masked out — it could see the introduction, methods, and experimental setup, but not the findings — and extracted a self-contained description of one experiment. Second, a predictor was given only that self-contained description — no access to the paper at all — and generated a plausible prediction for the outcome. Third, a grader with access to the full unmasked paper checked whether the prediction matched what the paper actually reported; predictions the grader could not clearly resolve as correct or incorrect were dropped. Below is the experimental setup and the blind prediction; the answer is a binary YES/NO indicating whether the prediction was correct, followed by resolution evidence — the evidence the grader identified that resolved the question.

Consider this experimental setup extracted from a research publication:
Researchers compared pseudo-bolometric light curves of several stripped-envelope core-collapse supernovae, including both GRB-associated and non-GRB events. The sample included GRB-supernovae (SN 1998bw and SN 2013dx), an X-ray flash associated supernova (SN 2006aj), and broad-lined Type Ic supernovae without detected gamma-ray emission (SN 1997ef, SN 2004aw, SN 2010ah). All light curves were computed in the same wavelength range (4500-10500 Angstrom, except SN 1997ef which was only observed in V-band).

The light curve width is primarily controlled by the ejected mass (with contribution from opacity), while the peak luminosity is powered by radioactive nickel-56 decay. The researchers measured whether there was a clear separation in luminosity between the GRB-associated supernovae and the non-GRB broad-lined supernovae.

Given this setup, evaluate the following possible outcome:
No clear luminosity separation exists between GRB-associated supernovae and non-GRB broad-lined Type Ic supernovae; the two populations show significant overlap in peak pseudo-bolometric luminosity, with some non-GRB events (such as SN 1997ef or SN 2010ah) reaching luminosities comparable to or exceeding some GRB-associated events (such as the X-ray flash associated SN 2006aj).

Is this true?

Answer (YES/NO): NO